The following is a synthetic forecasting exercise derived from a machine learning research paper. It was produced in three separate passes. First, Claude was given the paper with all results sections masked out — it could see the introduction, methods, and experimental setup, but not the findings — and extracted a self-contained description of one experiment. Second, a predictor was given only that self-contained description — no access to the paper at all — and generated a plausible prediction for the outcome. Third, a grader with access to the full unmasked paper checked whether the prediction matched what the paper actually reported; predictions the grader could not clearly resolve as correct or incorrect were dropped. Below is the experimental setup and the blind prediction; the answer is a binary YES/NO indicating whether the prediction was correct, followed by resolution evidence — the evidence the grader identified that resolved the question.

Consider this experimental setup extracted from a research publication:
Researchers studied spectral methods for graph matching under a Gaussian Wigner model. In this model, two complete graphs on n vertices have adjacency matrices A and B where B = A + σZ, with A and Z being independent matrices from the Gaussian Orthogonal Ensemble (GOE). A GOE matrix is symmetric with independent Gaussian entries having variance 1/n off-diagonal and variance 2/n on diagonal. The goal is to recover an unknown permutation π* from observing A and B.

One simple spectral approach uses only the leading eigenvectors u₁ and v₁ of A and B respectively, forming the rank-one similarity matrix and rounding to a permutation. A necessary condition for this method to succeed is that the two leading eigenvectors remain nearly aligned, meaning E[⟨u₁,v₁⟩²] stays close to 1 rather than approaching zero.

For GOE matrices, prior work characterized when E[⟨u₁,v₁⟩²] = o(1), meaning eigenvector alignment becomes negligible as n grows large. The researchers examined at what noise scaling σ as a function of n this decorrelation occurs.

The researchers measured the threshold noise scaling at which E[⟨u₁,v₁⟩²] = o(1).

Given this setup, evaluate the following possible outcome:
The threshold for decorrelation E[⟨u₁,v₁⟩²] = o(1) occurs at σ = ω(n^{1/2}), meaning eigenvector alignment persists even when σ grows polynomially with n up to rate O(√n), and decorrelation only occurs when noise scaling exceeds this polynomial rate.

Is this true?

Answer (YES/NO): NO